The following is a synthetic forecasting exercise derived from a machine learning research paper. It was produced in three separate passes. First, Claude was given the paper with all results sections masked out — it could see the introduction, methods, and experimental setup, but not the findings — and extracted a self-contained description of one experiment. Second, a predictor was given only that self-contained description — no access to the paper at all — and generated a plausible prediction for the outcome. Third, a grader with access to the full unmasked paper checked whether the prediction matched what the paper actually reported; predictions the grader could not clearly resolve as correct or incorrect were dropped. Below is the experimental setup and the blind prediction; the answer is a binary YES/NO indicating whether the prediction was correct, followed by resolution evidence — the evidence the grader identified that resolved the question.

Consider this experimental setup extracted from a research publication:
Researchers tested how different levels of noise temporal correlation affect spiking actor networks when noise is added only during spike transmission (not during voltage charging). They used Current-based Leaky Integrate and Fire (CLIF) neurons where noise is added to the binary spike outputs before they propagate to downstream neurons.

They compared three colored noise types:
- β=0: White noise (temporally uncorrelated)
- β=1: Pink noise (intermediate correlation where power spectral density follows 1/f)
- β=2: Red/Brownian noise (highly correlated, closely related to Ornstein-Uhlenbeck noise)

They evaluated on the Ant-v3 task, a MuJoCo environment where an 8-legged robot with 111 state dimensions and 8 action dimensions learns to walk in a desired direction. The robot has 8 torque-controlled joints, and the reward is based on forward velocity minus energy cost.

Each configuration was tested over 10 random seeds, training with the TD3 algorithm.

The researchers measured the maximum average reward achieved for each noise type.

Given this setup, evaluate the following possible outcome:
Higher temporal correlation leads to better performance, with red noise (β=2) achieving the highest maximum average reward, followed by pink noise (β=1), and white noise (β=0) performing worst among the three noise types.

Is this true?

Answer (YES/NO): NO